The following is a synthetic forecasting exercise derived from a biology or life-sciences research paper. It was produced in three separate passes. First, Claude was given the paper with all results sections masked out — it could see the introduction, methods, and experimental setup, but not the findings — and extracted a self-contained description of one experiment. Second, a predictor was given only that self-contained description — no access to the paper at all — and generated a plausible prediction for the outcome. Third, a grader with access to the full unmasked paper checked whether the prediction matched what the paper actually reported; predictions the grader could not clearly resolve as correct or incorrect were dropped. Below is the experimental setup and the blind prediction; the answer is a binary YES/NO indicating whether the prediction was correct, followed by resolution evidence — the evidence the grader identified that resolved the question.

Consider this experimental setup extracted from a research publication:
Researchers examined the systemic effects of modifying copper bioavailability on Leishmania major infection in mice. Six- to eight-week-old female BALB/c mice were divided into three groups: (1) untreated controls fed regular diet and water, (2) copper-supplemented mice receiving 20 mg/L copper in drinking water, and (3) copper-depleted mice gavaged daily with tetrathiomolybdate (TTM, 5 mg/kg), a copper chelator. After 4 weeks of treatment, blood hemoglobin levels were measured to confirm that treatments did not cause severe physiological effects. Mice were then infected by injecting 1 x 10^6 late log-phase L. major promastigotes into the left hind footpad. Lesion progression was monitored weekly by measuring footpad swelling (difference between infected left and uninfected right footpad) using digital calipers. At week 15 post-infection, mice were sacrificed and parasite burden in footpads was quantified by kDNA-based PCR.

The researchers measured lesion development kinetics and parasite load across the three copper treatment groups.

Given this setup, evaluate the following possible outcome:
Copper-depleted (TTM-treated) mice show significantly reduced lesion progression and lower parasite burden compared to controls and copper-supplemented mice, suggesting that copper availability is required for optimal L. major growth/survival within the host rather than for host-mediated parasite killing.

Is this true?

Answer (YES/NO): NO